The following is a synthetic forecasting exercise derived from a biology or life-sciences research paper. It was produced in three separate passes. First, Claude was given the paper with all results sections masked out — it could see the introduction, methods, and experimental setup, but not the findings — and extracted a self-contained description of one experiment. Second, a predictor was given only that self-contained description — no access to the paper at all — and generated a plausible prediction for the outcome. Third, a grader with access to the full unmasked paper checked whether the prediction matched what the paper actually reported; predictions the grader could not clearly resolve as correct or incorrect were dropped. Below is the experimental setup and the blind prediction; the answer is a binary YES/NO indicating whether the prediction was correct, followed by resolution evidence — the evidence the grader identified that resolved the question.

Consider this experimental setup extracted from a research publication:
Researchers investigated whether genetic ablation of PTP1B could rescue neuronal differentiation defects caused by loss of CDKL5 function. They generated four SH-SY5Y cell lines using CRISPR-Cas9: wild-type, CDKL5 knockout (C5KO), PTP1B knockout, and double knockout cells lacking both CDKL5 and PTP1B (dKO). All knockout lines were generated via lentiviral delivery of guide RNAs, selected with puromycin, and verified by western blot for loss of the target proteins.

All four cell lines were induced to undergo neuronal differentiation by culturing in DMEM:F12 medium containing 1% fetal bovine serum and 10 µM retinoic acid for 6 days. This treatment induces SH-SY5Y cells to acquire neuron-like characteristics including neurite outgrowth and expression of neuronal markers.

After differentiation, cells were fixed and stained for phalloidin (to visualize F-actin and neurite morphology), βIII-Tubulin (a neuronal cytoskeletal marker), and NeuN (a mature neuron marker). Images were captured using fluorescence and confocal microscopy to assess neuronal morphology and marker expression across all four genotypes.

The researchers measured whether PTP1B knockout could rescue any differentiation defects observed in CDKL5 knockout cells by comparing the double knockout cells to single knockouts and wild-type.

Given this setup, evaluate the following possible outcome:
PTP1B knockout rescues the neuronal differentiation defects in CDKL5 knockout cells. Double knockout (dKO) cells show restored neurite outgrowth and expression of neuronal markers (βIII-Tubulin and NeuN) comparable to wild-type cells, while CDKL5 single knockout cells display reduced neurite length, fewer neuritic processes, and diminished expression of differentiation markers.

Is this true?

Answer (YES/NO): NO